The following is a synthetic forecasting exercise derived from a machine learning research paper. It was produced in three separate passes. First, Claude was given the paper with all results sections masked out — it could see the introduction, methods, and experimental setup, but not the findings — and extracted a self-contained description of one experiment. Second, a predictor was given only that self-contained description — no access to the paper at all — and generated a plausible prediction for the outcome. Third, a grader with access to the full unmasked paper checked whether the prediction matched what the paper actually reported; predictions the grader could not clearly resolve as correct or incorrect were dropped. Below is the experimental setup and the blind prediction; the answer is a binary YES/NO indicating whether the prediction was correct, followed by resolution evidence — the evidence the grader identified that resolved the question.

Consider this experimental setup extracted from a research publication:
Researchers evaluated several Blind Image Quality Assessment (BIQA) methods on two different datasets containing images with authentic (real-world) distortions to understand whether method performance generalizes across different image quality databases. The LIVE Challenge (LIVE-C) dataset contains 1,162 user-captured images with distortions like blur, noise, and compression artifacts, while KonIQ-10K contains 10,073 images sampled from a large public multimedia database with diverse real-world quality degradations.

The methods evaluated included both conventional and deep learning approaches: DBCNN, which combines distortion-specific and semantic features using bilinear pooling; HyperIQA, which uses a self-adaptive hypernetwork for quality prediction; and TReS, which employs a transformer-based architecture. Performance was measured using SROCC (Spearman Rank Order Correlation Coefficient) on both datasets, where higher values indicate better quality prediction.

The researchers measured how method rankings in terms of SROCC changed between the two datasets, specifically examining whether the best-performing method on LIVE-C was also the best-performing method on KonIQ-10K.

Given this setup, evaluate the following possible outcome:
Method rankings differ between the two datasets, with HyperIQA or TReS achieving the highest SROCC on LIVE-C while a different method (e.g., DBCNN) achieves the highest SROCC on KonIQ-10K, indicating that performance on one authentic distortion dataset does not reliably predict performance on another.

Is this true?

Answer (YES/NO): NO